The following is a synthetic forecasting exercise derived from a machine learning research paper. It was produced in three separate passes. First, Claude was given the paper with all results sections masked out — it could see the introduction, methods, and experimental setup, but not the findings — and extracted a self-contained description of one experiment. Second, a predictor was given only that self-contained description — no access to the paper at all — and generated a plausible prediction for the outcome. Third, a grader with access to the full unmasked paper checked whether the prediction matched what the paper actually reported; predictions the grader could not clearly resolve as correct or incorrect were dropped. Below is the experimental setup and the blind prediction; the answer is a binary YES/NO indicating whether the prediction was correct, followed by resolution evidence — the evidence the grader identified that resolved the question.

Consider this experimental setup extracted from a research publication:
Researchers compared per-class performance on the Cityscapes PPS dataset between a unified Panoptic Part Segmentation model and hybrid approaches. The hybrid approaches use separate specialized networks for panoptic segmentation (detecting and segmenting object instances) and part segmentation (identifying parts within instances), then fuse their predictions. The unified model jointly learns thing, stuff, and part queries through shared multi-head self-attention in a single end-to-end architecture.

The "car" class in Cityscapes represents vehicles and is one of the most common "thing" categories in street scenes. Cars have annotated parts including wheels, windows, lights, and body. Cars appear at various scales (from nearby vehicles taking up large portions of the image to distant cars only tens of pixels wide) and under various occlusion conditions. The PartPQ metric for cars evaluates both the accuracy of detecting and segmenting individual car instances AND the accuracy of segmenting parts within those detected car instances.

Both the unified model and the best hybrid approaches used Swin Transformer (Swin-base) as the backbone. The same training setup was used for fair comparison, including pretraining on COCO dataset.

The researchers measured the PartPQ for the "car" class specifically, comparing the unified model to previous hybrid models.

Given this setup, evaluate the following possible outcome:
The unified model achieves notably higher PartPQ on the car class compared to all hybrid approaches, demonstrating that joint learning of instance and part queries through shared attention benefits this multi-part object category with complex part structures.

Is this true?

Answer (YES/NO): NO